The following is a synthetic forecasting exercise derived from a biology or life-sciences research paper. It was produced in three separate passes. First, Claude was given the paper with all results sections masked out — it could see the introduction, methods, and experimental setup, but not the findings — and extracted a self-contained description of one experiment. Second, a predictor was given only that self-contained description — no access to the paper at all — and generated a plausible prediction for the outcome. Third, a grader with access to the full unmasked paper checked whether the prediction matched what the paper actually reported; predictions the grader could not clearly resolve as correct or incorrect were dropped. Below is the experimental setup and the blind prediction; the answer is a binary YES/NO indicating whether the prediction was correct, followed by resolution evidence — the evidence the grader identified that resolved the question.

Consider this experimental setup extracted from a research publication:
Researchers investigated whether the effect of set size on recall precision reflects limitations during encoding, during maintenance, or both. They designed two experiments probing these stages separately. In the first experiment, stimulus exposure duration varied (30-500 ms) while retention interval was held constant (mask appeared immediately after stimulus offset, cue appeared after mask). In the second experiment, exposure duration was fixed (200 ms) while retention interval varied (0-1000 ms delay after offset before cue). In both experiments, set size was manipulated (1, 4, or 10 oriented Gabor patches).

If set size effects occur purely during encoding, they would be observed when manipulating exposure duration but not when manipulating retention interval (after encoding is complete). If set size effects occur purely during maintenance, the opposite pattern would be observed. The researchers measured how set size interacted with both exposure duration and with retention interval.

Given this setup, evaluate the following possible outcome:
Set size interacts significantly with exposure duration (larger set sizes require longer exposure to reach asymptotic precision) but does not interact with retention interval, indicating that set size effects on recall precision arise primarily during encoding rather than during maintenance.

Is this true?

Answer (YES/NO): NO